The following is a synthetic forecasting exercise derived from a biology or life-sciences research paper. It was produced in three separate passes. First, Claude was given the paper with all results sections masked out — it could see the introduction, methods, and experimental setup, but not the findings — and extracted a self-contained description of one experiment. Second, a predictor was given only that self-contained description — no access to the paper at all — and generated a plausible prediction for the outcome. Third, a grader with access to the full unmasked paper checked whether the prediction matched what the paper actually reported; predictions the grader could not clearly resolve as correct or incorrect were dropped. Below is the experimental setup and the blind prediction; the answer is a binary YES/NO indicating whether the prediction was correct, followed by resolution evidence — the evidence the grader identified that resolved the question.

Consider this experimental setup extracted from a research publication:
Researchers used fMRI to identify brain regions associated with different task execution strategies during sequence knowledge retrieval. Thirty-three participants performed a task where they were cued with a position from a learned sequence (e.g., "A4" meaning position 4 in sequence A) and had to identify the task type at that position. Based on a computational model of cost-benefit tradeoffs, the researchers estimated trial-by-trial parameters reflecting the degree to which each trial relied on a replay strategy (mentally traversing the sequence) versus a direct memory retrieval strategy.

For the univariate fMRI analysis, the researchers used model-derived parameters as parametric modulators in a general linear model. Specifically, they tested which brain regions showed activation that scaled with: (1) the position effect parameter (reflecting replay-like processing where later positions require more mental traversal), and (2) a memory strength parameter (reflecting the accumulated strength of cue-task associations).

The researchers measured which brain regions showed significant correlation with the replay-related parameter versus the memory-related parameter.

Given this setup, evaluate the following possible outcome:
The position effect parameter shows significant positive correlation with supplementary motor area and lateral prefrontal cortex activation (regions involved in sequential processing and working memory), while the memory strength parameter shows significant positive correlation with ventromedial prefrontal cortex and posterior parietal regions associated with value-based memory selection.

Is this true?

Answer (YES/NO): NO